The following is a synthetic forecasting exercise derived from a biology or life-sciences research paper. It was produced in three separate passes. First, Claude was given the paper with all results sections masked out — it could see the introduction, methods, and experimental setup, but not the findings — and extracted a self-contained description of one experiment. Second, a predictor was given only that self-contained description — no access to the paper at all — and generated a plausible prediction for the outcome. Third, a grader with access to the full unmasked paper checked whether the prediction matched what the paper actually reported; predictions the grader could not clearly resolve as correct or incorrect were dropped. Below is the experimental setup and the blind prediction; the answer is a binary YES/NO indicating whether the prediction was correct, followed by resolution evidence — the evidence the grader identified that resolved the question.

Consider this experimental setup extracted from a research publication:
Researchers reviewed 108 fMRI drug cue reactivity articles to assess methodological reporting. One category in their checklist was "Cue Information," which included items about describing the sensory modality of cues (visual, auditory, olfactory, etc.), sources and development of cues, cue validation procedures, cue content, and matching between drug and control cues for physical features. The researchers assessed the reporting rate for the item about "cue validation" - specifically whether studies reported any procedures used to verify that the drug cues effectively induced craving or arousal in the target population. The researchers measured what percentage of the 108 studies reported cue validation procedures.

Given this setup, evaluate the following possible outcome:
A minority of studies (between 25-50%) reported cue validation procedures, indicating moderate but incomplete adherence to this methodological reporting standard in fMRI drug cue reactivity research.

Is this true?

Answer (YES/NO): YES